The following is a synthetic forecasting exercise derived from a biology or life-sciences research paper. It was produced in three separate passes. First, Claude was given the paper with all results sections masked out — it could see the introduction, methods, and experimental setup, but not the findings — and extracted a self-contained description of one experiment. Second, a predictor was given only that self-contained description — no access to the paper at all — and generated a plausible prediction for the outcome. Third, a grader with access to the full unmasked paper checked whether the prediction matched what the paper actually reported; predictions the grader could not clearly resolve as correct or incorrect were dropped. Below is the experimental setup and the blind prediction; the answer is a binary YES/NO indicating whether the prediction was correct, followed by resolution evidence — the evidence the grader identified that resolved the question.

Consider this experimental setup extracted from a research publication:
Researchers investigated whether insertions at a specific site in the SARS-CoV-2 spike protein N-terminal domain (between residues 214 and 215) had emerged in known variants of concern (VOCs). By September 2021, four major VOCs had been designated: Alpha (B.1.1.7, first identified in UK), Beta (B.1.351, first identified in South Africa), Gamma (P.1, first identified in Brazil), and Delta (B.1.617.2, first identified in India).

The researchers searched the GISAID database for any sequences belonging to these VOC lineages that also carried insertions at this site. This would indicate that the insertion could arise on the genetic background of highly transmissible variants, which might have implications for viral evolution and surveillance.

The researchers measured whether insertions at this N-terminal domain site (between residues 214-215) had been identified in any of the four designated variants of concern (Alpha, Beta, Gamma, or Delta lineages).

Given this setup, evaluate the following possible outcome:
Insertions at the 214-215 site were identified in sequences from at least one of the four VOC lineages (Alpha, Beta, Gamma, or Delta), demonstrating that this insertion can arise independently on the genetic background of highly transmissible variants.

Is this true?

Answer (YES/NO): YES